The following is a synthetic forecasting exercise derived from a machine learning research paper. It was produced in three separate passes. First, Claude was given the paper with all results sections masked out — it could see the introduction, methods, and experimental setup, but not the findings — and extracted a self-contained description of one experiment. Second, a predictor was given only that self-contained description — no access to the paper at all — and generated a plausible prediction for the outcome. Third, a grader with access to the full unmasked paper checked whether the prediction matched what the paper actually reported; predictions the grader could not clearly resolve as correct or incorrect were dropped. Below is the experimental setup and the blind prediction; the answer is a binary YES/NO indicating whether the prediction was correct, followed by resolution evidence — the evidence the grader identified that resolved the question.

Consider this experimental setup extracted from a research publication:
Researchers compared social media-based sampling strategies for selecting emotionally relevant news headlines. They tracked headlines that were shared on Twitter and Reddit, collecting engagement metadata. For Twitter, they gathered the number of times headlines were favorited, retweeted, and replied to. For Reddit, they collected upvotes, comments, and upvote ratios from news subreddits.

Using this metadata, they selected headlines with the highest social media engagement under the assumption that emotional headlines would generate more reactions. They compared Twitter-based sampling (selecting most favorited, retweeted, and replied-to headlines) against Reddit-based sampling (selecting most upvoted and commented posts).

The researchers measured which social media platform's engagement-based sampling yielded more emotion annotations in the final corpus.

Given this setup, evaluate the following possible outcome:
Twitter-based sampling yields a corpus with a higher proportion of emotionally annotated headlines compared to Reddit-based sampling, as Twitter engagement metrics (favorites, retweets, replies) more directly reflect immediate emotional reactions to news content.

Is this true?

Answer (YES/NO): YES